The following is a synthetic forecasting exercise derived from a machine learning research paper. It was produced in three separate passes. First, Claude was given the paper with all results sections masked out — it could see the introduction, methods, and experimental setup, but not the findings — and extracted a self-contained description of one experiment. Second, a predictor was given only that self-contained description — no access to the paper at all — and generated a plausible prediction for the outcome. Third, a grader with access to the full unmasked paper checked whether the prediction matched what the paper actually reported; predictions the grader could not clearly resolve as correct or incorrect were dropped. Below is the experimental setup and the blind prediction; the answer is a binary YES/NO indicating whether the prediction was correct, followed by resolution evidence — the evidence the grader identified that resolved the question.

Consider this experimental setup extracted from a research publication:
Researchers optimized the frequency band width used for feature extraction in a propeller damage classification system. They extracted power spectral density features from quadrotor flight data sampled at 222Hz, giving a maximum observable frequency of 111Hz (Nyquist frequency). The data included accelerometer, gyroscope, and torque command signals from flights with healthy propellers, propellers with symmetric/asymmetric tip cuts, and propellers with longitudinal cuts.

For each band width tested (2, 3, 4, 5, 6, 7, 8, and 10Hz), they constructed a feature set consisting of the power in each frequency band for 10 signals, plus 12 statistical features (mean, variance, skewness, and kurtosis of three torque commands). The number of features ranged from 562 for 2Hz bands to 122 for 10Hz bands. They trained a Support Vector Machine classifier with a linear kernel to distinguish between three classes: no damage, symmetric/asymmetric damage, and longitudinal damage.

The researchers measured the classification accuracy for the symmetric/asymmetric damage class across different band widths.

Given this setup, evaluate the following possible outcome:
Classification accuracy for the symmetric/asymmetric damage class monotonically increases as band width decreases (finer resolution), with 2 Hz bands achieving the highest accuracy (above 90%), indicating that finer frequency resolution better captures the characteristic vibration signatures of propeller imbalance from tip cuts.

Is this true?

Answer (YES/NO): NO